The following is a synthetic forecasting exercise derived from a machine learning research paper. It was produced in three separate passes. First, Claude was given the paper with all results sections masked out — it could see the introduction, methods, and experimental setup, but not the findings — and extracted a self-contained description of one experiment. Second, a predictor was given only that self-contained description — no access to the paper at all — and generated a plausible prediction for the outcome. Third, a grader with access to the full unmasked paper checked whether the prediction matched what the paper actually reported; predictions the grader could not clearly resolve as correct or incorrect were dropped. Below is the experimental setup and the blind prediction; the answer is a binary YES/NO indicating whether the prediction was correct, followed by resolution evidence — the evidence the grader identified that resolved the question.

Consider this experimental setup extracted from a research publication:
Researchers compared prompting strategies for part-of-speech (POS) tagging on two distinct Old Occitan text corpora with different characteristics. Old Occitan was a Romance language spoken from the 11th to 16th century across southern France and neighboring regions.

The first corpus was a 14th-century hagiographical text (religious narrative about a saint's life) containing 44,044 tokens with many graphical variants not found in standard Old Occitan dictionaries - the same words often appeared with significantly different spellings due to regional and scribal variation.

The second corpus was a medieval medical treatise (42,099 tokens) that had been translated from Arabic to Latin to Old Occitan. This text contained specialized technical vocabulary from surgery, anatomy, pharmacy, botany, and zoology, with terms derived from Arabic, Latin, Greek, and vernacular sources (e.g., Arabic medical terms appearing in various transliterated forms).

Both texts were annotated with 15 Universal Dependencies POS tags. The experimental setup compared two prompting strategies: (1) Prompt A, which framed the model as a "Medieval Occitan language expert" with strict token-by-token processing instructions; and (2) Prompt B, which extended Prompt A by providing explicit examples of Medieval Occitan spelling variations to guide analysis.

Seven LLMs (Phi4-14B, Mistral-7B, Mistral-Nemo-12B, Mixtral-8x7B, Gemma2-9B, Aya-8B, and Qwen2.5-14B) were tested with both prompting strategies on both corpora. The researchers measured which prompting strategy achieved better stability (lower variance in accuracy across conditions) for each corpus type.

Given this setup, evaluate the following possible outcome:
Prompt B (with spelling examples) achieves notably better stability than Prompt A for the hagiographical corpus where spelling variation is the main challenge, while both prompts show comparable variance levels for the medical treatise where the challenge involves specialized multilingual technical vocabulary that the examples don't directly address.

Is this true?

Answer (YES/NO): NO